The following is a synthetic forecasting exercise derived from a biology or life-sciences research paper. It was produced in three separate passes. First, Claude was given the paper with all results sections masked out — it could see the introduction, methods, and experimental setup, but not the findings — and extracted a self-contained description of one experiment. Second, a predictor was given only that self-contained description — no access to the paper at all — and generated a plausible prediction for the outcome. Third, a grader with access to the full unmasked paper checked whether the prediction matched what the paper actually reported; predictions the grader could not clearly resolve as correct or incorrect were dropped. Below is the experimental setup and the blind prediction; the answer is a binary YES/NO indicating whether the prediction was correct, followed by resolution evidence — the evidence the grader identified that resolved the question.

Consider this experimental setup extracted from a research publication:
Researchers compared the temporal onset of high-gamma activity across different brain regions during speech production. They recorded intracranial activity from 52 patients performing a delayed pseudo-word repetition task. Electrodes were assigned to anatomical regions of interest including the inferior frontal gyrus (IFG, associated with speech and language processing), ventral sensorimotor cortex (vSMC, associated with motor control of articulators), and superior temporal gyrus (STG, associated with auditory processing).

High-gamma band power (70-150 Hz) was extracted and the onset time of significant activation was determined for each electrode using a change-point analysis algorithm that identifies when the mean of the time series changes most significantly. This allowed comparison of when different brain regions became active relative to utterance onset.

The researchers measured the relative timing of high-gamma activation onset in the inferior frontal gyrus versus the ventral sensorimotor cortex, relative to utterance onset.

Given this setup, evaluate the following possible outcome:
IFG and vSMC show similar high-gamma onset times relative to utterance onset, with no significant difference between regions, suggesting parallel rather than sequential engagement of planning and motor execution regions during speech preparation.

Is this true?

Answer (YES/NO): NO